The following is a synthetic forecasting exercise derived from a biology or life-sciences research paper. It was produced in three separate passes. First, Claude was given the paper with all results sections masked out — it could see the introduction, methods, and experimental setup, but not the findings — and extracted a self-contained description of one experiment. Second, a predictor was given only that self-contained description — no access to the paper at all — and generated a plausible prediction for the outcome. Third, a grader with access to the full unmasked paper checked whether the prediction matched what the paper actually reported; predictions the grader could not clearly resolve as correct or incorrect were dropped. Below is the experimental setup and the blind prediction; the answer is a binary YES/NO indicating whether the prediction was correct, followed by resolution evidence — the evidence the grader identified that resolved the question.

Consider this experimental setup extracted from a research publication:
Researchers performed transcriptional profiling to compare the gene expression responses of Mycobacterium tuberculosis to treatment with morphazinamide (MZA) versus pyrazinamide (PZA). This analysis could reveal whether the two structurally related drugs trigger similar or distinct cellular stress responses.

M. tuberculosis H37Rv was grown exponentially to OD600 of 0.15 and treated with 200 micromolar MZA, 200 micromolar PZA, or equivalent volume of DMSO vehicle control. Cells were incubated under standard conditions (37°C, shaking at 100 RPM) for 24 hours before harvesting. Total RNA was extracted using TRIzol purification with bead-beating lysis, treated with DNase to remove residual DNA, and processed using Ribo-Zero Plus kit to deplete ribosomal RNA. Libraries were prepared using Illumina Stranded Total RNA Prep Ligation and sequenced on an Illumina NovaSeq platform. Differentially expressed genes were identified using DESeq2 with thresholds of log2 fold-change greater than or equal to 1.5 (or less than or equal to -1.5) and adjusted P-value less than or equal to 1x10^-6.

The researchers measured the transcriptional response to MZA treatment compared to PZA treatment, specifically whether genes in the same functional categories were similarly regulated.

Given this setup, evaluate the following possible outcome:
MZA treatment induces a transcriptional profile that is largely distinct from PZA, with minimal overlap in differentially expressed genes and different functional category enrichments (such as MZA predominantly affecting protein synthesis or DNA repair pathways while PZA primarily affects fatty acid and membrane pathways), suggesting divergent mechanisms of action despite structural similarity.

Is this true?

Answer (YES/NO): NO